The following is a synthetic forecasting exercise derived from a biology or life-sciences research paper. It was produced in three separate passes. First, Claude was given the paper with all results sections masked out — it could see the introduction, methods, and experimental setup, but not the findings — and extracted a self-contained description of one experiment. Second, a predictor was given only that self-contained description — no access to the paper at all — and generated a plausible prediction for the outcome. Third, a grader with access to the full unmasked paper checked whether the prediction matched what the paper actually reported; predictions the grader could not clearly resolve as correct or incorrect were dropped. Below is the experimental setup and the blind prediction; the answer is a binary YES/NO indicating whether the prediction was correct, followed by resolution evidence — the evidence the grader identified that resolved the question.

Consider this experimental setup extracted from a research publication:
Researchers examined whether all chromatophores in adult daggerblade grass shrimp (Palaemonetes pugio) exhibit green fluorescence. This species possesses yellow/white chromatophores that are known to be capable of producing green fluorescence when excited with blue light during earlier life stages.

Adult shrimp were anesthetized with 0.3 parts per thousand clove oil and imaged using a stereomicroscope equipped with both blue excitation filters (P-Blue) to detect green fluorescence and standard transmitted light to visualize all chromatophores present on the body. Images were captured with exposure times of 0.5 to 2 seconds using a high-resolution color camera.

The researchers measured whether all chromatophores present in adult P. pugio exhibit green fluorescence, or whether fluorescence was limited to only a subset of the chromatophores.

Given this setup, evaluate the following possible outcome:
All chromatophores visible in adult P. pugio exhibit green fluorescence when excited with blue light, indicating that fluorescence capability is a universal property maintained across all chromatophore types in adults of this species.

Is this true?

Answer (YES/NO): NO